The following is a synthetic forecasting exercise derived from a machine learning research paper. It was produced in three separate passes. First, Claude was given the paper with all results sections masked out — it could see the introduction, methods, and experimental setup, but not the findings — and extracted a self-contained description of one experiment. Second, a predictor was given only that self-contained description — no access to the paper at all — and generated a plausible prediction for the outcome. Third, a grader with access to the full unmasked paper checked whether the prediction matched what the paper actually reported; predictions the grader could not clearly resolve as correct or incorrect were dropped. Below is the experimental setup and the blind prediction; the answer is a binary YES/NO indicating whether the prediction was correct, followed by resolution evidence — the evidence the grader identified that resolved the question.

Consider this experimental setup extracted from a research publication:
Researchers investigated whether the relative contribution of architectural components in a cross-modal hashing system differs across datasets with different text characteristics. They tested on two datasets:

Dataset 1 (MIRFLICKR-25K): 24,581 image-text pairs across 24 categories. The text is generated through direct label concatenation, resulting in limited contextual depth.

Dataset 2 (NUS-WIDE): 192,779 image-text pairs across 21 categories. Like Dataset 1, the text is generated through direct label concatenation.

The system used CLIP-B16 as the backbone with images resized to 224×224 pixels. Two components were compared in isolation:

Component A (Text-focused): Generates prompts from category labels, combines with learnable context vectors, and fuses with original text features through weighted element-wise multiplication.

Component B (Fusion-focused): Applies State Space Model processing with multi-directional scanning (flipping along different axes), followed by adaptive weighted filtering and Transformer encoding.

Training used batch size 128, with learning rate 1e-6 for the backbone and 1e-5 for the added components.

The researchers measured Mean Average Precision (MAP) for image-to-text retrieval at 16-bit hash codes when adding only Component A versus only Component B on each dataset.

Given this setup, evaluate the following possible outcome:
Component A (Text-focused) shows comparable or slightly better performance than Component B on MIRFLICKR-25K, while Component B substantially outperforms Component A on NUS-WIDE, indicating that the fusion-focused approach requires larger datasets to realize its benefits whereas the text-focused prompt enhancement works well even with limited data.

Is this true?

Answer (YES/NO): NO